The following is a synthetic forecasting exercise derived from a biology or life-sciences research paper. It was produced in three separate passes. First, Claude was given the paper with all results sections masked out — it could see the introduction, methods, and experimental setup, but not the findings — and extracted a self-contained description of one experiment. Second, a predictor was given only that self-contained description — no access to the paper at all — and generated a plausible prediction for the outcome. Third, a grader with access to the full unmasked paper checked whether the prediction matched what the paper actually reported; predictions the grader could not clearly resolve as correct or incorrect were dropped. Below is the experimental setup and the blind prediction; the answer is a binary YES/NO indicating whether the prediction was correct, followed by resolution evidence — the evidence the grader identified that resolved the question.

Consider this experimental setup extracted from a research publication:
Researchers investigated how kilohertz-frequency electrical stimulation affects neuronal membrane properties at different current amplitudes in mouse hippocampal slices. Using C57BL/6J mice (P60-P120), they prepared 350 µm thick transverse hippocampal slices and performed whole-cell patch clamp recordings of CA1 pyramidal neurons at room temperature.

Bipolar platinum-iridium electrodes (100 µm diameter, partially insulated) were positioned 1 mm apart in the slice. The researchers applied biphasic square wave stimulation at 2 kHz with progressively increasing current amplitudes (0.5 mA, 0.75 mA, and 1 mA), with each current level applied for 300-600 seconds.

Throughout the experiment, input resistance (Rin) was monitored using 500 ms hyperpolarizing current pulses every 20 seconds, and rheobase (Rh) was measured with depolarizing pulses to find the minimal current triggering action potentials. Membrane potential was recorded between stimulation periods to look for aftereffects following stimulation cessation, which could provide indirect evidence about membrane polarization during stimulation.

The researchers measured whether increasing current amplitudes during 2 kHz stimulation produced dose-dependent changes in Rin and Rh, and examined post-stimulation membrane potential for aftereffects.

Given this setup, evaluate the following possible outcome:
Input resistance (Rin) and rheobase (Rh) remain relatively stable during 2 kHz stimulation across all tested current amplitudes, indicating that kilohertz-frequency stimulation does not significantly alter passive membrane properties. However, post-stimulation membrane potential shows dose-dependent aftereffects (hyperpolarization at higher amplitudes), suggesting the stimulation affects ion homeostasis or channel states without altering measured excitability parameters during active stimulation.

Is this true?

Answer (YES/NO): NO